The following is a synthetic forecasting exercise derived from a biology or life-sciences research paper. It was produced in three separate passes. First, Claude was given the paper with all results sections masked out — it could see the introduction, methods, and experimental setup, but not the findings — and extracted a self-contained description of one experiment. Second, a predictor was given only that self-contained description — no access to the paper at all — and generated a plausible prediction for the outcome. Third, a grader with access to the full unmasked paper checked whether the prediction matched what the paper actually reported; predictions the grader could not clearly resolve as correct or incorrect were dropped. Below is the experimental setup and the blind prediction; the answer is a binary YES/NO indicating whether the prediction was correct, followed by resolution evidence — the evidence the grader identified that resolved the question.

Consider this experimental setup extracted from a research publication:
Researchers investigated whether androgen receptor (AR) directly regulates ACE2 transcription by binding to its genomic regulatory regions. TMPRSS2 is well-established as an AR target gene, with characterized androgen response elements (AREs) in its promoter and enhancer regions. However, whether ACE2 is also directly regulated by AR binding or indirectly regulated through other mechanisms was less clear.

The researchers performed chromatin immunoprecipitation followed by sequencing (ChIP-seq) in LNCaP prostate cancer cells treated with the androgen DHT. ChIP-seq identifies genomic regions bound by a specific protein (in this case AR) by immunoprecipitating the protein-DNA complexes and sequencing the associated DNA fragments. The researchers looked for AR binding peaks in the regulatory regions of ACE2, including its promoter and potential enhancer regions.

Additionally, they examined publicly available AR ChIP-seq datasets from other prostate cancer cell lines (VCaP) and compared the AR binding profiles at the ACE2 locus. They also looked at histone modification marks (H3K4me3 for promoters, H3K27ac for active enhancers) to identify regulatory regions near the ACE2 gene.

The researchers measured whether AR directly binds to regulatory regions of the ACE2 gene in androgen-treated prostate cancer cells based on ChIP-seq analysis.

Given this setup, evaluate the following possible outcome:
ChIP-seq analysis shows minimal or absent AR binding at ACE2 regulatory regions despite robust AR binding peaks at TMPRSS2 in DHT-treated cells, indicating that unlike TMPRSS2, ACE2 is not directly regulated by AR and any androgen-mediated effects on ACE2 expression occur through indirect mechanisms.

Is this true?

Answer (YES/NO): NO